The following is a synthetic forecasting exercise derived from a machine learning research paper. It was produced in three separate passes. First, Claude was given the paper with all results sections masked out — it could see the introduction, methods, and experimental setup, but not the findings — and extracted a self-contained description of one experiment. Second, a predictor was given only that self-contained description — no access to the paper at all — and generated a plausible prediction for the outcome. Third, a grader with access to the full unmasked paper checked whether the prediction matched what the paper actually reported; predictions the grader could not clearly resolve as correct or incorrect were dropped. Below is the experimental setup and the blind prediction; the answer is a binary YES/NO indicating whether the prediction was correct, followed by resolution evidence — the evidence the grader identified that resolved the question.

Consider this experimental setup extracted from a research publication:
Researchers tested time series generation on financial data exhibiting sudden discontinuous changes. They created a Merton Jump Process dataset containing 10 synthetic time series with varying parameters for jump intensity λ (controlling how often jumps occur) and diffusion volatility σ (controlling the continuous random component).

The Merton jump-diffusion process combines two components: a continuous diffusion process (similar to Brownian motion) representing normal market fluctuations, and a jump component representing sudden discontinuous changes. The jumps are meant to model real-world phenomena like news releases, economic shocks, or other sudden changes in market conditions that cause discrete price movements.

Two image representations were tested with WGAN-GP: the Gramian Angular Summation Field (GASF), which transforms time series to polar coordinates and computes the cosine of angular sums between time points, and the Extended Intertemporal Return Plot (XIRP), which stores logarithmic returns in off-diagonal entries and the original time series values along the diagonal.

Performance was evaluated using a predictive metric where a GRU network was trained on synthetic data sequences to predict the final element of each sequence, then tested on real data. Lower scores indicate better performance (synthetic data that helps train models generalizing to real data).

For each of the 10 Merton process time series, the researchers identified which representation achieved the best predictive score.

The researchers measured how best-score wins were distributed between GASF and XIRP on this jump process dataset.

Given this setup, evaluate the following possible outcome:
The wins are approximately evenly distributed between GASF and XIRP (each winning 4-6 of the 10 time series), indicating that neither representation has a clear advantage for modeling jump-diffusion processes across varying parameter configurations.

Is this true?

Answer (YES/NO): YES